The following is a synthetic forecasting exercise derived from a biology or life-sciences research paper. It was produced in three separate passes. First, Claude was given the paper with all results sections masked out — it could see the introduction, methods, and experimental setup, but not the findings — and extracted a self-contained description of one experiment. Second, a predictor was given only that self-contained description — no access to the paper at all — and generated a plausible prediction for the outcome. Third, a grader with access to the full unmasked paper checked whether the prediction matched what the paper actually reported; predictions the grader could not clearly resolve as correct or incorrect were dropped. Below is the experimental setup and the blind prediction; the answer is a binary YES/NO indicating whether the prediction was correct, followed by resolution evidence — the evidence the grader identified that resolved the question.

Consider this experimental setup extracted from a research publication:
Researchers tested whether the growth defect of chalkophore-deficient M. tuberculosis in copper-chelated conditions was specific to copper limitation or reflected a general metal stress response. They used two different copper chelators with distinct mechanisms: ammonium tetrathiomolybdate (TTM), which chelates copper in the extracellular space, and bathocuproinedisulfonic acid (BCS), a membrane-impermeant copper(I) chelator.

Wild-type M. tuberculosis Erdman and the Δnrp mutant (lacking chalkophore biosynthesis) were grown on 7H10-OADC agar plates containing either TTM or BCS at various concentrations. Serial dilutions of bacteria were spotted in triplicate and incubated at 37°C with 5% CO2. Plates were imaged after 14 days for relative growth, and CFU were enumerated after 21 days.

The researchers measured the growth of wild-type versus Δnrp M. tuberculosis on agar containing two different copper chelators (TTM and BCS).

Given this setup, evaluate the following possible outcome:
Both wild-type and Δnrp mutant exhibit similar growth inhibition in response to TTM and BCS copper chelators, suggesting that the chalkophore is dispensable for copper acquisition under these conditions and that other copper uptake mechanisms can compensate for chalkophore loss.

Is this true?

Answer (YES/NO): NO